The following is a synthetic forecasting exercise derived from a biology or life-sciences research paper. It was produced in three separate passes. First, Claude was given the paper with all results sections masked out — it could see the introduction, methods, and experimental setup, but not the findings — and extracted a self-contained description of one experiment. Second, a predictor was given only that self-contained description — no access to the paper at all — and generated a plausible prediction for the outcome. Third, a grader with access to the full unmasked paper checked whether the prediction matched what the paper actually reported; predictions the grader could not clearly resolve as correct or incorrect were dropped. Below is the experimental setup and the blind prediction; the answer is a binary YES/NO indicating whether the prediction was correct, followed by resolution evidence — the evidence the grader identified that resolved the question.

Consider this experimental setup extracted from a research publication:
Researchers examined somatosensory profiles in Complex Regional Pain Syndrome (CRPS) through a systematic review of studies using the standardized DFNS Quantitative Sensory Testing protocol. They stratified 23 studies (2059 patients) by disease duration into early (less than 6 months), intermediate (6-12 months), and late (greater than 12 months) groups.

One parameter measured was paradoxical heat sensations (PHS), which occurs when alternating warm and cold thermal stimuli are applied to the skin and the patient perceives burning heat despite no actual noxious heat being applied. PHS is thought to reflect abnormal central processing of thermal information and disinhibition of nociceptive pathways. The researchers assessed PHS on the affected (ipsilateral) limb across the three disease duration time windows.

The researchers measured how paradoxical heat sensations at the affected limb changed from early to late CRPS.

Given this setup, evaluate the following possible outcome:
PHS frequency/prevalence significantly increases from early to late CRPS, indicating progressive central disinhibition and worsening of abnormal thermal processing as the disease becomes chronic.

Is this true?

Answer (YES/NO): NO